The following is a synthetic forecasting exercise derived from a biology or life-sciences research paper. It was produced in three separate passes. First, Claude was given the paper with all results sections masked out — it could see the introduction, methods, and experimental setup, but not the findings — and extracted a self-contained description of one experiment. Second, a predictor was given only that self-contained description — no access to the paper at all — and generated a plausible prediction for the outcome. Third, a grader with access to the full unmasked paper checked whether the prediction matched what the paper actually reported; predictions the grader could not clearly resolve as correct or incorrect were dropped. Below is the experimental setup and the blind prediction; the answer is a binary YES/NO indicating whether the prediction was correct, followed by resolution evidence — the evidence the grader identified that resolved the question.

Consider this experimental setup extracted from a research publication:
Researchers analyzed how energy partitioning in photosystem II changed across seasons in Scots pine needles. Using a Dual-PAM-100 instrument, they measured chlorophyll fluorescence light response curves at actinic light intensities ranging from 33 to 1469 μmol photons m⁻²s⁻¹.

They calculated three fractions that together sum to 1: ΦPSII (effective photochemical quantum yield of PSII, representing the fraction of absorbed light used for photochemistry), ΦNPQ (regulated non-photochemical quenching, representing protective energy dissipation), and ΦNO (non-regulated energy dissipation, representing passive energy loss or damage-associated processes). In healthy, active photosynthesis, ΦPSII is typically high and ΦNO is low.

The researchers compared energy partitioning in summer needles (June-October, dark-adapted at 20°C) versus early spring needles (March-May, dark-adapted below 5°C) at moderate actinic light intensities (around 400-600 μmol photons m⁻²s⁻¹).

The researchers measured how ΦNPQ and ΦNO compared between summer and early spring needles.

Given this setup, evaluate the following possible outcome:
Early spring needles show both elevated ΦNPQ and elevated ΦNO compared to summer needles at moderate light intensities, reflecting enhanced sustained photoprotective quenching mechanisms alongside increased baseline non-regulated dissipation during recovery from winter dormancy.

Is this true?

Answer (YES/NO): NO